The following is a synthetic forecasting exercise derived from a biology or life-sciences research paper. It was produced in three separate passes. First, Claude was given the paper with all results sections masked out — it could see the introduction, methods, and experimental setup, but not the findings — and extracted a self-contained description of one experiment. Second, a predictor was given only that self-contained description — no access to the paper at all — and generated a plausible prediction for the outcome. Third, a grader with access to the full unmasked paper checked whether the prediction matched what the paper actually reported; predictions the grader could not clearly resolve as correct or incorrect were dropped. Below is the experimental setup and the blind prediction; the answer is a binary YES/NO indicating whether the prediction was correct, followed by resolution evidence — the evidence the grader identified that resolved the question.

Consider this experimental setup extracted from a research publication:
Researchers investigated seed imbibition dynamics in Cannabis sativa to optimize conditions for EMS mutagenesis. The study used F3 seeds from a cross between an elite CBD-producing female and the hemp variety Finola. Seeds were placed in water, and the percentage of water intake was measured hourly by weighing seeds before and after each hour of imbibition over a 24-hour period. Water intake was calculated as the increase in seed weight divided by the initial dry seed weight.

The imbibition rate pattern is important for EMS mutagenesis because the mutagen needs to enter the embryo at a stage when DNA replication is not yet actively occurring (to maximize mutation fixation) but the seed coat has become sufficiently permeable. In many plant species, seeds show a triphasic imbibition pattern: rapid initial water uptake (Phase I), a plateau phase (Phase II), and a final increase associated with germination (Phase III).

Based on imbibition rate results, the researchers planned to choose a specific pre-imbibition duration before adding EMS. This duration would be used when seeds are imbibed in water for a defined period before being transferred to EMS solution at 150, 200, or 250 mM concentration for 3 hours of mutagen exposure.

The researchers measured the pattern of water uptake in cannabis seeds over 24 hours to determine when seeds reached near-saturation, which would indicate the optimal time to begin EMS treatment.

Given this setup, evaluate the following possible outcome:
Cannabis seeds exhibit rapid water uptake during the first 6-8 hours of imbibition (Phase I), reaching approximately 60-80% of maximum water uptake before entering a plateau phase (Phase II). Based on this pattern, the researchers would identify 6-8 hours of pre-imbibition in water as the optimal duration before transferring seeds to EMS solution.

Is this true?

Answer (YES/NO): NO